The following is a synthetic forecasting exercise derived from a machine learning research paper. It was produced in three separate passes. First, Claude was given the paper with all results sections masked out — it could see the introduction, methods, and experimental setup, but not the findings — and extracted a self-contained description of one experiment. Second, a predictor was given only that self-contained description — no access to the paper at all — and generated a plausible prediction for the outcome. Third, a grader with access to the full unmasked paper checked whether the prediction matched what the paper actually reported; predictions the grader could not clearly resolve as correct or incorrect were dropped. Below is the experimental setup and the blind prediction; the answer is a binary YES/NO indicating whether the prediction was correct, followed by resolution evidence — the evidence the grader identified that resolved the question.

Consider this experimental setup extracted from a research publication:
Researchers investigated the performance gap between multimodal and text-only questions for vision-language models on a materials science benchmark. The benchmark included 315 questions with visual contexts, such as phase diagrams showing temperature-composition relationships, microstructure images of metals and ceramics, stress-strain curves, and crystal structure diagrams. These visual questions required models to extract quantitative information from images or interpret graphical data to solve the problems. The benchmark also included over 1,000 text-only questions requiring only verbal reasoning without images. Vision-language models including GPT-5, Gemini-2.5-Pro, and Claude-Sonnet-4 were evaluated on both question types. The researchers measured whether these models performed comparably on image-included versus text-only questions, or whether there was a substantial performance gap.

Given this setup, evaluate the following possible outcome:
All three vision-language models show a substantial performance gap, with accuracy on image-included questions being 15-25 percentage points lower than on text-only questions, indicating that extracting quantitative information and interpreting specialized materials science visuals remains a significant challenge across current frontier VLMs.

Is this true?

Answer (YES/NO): NO